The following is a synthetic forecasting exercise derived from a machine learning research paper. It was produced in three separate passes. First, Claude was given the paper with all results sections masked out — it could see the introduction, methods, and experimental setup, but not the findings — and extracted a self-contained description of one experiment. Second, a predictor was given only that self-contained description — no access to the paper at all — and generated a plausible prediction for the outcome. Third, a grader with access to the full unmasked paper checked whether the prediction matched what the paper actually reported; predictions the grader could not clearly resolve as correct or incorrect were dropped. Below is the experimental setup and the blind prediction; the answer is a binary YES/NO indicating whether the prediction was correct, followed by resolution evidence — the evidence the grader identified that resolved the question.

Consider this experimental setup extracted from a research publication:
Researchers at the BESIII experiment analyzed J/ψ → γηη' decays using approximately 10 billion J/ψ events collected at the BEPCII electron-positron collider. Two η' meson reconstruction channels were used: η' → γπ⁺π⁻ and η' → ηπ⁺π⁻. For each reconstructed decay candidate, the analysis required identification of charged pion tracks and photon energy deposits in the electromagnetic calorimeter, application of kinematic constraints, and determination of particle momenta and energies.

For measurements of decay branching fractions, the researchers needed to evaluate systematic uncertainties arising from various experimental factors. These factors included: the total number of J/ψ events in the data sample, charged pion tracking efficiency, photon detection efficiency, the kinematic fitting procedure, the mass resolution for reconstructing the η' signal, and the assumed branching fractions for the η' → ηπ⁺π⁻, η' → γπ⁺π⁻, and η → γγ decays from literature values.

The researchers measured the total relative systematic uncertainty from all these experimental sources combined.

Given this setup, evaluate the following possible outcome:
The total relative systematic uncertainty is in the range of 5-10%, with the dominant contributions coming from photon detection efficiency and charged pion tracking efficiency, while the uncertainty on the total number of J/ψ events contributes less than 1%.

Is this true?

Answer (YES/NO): NO